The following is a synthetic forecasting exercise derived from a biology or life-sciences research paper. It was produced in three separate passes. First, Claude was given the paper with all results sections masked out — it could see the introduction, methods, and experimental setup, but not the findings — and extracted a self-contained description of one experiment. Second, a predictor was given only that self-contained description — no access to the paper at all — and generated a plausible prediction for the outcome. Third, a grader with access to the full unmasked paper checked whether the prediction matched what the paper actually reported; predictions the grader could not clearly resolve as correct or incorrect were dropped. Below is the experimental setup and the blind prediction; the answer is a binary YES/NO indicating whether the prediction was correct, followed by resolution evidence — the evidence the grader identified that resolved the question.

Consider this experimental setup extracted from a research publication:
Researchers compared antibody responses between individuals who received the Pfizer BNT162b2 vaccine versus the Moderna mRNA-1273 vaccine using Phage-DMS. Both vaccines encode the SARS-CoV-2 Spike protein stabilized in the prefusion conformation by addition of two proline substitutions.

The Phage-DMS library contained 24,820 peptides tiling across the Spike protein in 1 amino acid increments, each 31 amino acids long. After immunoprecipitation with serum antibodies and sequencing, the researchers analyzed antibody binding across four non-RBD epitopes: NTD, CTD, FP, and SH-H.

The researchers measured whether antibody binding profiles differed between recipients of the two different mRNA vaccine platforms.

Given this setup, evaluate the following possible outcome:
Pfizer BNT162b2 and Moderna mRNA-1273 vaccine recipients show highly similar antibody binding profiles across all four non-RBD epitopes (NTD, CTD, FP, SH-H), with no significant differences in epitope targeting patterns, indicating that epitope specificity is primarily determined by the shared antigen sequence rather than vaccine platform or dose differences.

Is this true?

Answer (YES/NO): YES